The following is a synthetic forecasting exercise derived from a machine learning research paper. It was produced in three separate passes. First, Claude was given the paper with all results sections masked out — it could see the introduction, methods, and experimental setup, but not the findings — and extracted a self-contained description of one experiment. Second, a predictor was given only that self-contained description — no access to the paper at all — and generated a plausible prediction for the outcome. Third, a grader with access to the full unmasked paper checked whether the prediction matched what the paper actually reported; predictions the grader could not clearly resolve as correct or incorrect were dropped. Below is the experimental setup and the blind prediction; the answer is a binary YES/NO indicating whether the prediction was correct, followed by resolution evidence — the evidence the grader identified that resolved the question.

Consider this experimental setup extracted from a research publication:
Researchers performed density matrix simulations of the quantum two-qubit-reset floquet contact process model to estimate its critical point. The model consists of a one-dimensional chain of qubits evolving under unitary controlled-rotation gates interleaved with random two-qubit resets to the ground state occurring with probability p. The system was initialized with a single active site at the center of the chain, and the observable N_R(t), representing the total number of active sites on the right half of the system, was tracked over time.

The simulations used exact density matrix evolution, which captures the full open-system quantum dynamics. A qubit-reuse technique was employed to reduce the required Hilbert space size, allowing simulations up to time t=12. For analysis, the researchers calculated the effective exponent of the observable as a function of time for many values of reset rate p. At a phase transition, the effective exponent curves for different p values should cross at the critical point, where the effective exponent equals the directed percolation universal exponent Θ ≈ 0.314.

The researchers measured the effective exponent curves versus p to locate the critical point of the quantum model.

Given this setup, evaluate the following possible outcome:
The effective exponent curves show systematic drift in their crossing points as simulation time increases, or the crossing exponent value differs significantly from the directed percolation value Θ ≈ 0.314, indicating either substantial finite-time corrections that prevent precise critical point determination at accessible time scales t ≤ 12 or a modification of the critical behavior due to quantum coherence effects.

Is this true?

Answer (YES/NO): YES